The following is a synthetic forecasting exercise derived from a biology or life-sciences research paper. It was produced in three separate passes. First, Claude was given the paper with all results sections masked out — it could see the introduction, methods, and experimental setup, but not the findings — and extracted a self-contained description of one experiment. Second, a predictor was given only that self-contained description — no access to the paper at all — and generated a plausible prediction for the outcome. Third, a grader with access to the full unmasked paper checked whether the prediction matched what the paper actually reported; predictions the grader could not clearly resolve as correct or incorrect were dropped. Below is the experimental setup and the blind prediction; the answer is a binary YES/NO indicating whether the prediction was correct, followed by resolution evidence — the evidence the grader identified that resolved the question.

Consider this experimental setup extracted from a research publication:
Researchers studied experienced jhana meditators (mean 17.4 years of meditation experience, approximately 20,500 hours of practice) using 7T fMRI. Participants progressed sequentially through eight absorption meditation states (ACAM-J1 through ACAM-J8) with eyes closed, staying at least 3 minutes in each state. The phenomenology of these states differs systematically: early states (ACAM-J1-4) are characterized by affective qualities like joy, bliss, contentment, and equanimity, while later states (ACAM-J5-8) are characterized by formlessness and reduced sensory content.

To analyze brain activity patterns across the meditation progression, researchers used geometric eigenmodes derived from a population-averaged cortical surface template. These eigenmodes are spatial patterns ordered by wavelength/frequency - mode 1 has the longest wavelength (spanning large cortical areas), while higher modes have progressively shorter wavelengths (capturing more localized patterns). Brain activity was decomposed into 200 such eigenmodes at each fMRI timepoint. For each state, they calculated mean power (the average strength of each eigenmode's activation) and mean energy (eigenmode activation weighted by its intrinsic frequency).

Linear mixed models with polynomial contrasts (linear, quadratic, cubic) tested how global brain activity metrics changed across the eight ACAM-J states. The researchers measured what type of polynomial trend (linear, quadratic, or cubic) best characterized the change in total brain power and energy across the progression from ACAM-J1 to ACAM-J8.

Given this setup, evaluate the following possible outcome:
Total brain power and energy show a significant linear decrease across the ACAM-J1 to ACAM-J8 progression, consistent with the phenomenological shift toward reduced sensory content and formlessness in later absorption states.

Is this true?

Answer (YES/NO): NO